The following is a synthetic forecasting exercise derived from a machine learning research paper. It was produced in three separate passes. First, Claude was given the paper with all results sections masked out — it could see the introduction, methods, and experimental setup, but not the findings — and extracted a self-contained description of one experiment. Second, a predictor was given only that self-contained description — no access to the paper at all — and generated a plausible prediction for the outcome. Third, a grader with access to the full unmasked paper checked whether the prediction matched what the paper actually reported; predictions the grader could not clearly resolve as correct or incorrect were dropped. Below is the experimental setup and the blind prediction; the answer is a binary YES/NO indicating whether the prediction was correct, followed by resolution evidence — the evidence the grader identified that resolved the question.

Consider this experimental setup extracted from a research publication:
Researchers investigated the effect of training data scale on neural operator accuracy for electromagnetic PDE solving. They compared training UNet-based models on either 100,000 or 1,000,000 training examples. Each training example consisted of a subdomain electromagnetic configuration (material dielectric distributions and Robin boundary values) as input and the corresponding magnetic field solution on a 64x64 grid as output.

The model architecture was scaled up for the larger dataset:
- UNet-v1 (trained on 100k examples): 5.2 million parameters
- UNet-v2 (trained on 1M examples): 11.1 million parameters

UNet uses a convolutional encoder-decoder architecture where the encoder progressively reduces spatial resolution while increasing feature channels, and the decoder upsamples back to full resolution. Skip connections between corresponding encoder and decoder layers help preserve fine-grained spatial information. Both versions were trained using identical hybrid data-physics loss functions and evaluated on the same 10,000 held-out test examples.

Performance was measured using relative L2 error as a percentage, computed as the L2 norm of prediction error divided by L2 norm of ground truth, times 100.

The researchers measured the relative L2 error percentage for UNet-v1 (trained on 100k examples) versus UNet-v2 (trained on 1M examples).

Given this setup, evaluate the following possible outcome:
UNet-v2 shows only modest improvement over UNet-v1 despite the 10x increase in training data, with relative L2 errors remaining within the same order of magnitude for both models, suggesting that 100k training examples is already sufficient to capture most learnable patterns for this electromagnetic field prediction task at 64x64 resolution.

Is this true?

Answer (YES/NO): NO